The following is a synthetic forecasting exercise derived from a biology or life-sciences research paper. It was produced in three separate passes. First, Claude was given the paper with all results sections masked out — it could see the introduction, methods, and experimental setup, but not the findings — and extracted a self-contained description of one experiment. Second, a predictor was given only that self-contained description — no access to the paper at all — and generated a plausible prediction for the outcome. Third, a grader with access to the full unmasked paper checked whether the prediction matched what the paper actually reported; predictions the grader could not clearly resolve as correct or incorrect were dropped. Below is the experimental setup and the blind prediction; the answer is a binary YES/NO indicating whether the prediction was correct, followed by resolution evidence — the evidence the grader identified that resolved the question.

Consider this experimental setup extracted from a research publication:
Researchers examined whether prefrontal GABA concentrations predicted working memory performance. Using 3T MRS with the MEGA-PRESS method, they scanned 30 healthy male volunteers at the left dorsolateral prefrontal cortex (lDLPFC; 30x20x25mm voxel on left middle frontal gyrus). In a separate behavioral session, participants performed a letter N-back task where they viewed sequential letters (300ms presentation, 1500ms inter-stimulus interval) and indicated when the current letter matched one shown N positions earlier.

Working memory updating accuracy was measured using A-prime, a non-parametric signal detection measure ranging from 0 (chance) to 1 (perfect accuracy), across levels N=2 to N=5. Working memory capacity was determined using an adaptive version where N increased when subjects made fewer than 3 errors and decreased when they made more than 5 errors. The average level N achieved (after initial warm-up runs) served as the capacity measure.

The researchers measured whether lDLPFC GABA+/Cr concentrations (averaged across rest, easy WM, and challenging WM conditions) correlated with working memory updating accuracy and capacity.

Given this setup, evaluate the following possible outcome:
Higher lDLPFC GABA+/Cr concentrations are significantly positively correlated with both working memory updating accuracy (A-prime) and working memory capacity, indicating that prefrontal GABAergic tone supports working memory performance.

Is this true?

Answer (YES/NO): NO